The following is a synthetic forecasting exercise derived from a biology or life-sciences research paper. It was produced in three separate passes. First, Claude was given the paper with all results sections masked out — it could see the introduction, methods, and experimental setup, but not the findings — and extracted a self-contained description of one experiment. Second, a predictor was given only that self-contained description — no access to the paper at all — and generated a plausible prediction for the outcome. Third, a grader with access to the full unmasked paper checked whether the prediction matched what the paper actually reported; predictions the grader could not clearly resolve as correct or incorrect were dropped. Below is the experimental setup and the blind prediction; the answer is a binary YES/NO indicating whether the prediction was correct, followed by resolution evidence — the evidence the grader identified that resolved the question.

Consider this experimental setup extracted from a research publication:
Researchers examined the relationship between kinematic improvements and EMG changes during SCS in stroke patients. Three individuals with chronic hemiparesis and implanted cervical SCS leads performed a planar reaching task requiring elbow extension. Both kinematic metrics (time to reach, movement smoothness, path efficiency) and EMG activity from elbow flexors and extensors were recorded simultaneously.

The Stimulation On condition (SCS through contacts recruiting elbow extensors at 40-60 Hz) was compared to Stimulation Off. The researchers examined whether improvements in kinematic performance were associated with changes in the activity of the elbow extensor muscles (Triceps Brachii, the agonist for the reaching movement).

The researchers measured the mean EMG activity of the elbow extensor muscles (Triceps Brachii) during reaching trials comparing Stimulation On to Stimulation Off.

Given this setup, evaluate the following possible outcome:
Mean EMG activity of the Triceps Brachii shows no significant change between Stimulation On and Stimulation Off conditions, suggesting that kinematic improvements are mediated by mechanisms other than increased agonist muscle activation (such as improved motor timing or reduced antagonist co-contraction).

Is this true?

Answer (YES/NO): NO